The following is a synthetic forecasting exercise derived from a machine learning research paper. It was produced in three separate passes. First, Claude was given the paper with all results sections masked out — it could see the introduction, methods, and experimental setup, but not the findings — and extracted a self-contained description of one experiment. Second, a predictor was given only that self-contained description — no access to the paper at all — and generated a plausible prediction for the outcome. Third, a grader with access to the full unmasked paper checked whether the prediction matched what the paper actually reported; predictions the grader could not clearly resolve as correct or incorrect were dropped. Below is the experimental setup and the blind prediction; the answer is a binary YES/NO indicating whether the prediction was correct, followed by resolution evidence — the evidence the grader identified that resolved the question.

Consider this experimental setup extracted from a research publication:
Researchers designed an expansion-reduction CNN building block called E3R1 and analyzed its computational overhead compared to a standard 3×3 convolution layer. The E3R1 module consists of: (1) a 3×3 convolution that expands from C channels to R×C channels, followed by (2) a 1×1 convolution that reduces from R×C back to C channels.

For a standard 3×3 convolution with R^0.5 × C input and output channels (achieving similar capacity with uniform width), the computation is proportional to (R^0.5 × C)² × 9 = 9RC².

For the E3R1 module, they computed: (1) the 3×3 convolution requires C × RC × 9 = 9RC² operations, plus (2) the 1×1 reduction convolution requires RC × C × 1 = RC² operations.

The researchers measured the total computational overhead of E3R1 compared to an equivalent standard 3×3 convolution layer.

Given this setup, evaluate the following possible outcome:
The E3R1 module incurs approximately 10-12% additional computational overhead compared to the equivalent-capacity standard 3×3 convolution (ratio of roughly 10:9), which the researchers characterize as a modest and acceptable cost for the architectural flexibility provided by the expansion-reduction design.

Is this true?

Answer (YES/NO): NO